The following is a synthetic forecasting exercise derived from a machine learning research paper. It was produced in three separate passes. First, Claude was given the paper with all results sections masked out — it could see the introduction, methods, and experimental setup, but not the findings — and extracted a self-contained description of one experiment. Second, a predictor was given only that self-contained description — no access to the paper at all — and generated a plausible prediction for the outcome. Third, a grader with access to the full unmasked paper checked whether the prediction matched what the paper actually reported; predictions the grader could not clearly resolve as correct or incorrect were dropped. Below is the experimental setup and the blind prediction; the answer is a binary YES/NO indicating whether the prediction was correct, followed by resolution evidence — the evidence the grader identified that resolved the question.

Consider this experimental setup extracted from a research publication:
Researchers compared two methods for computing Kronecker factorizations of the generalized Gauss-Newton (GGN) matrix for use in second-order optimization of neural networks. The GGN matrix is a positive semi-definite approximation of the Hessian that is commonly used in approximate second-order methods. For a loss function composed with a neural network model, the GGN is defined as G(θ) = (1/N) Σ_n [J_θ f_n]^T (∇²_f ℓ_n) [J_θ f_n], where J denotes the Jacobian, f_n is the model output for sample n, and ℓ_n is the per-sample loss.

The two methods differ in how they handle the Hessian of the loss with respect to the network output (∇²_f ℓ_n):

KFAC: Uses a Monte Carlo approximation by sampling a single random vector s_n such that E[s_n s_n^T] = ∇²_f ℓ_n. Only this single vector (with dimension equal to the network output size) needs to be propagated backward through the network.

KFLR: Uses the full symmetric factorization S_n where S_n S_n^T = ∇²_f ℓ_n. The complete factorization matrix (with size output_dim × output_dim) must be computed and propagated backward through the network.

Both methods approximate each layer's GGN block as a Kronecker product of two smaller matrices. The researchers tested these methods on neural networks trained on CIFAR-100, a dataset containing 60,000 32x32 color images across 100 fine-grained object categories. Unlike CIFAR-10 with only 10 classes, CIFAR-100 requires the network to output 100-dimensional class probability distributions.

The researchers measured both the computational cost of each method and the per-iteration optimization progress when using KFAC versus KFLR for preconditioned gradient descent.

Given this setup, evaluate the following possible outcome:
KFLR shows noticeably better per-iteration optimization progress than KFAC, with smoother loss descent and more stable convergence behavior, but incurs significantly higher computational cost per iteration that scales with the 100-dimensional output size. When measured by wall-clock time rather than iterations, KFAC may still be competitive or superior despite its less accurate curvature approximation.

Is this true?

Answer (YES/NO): NO